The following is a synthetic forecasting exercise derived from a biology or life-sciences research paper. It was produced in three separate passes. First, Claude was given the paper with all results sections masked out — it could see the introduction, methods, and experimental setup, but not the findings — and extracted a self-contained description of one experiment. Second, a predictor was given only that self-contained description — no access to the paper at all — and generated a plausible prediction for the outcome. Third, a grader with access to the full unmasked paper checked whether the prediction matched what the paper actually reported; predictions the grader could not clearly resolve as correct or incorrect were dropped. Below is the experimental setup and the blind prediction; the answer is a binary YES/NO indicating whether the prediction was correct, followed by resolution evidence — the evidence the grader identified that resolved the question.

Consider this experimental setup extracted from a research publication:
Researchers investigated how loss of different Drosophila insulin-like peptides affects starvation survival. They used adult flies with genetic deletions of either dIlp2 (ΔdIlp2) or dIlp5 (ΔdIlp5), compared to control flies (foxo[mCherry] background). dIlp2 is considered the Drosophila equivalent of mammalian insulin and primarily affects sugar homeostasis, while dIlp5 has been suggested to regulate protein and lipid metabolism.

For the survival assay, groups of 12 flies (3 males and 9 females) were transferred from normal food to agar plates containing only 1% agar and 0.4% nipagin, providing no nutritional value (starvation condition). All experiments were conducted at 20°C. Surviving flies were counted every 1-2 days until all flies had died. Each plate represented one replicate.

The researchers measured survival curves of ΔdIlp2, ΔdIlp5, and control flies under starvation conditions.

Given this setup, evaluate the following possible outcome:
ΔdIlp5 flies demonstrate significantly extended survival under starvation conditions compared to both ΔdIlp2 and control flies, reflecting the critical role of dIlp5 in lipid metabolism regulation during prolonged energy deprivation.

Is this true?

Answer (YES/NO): NO